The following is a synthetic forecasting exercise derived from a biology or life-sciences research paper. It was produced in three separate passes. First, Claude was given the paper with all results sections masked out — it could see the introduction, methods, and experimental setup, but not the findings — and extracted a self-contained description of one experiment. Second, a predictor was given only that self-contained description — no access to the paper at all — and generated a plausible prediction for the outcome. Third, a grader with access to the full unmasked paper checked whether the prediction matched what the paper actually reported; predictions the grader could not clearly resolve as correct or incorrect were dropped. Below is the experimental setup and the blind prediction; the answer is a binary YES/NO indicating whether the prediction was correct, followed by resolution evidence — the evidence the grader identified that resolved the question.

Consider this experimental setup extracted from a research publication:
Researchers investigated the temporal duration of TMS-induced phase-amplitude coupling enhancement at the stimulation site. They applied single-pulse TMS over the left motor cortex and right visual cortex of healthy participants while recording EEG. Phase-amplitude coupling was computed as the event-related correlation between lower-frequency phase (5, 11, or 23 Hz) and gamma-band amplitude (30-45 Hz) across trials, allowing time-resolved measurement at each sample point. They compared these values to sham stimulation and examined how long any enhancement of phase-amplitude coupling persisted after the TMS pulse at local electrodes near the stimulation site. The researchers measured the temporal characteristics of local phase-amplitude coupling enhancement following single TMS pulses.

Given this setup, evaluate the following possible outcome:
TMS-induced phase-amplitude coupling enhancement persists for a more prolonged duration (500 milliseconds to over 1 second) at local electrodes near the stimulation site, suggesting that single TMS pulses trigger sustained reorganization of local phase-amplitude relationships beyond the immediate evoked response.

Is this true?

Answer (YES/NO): NO